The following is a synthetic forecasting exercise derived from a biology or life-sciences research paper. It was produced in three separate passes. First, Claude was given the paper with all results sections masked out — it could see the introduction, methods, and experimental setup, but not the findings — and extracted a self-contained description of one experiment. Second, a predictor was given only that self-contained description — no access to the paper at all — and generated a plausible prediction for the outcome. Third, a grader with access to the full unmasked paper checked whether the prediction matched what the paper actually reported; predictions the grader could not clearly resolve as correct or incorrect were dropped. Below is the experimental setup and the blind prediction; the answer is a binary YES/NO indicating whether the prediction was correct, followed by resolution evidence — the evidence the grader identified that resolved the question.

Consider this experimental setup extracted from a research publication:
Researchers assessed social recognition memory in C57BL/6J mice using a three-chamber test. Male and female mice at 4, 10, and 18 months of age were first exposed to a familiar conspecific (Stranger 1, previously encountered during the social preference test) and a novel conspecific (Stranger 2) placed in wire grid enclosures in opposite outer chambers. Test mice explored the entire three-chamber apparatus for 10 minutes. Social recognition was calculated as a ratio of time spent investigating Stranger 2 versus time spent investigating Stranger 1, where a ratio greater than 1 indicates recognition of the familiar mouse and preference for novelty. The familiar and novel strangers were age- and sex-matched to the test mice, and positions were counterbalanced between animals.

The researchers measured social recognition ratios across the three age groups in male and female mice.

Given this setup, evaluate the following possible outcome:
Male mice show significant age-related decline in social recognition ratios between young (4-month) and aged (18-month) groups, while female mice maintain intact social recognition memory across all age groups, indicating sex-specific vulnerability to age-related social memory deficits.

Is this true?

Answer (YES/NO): NO